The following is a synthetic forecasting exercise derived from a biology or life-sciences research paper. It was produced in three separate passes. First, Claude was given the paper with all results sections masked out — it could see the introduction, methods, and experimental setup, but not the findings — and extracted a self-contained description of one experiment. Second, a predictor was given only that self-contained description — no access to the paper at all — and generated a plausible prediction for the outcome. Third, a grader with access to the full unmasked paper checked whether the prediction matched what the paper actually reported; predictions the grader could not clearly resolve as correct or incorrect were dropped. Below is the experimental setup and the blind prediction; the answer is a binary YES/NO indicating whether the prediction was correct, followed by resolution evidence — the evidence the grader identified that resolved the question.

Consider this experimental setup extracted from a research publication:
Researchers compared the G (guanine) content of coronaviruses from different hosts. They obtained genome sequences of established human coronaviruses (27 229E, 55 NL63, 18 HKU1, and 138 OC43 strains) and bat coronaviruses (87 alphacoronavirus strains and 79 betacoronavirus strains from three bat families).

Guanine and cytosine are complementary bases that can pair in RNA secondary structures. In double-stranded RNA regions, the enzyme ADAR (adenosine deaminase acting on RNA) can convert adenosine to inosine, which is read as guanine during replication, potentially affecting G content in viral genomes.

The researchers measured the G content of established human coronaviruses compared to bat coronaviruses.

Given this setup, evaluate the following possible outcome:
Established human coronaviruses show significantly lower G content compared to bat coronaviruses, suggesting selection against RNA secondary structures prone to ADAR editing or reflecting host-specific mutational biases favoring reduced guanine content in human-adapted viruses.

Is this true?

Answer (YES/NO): NO